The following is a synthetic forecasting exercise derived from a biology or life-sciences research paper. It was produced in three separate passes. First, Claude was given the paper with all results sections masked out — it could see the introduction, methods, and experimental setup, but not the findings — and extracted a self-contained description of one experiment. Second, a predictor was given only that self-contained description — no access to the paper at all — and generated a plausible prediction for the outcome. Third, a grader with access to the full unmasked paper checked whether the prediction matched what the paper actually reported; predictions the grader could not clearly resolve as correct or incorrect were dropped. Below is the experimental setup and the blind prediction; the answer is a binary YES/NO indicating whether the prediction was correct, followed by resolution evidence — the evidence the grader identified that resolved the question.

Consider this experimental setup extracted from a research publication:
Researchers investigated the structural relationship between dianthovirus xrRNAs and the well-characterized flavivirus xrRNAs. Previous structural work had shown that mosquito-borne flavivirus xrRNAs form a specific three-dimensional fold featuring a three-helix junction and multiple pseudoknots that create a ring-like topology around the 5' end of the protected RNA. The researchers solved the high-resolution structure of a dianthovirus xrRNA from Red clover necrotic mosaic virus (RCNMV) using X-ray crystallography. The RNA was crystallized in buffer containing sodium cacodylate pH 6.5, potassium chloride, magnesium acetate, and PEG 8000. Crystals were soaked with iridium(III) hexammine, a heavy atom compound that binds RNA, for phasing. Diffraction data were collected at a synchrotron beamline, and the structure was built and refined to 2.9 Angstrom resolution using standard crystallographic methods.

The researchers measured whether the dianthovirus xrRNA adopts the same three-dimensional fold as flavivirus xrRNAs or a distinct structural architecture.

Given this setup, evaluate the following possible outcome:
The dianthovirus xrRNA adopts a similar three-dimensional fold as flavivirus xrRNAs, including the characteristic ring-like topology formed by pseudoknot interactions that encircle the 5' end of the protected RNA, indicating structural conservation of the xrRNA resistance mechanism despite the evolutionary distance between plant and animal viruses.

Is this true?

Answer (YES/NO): NO